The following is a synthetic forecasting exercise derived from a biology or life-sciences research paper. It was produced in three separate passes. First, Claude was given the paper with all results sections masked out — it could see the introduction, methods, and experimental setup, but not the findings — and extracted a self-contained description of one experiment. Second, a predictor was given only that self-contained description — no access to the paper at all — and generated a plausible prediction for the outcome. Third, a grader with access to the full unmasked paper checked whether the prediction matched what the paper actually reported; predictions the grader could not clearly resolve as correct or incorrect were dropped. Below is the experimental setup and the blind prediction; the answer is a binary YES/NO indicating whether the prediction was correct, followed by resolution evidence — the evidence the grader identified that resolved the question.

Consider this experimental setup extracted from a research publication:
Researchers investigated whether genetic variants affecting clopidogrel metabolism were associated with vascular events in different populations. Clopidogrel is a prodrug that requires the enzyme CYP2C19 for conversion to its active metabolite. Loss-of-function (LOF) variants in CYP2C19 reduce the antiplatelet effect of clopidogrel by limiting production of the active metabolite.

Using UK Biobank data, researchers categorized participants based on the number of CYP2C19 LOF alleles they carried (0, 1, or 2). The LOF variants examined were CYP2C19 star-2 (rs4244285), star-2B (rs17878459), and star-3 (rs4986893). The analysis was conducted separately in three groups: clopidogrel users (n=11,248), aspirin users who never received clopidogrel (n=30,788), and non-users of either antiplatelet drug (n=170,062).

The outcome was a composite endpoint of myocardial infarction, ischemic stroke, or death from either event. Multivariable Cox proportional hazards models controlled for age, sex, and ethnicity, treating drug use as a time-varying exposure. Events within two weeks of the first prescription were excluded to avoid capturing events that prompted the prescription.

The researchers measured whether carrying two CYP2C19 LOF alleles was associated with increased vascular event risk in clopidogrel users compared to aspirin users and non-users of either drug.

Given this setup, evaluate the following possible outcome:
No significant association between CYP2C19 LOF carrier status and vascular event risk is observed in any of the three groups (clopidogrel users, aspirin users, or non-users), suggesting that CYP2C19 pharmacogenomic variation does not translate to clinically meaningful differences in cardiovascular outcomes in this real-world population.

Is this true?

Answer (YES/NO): NO